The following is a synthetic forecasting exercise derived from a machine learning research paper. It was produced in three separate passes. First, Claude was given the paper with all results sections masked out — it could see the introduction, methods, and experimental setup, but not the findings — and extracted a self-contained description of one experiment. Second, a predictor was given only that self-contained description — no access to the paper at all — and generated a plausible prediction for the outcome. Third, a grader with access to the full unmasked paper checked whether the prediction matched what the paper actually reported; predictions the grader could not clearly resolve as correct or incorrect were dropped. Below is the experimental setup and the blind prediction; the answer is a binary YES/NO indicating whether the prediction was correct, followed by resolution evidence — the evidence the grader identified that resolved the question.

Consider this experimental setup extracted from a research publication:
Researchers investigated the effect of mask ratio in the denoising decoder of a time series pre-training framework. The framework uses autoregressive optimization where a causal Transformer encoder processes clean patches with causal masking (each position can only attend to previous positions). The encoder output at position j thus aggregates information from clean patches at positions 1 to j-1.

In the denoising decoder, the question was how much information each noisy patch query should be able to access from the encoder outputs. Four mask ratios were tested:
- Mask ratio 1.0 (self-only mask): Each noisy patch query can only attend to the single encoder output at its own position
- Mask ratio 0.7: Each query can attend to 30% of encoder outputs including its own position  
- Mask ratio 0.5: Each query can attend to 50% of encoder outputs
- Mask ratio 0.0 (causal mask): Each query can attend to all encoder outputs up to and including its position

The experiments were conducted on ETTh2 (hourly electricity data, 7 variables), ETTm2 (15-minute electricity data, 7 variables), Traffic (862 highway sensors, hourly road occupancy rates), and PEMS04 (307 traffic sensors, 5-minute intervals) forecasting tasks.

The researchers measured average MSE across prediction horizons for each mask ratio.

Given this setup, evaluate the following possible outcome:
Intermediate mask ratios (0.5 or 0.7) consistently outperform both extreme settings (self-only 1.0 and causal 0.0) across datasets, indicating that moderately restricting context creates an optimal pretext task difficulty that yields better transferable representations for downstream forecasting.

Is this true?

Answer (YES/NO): NO